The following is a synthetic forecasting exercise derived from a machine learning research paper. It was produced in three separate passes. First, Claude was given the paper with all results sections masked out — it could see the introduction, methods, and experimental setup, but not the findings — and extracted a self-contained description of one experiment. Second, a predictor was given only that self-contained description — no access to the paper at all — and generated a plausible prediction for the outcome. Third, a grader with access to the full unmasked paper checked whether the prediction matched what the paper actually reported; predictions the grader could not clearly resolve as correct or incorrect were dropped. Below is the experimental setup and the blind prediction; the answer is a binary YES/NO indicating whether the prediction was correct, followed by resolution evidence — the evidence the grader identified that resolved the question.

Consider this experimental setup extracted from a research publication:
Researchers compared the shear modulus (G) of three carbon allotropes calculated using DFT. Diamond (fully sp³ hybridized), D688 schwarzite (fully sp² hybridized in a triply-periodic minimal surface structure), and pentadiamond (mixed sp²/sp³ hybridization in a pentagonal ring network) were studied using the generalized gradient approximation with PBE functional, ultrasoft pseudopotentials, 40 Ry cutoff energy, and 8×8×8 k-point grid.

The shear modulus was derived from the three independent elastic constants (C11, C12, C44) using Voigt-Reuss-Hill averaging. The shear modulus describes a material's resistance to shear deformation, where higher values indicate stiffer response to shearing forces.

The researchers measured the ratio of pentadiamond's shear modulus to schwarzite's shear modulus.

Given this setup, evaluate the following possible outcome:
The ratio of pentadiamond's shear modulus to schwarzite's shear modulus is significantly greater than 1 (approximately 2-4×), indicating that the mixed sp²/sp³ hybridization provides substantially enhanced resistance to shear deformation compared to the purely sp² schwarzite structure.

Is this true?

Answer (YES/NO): NO